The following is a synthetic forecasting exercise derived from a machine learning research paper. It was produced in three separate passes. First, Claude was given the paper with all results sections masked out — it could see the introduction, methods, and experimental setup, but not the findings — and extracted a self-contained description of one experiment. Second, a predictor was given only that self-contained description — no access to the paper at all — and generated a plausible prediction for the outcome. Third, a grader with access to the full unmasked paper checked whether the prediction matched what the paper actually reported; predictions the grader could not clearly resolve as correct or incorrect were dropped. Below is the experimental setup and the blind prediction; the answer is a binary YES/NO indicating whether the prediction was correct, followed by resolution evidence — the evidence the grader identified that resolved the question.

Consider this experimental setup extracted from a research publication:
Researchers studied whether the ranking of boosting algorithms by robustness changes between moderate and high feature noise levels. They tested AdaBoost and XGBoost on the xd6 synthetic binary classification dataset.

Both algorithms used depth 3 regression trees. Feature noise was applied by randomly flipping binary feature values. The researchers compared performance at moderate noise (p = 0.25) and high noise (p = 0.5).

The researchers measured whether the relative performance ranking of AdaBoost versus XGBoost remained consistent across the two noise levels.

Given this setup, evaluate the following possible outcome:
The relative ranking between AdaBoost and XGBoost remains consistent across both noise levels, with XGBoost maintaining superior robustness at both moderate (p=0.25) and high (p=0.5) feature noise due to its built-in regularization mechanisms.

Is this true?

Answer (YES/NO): NO